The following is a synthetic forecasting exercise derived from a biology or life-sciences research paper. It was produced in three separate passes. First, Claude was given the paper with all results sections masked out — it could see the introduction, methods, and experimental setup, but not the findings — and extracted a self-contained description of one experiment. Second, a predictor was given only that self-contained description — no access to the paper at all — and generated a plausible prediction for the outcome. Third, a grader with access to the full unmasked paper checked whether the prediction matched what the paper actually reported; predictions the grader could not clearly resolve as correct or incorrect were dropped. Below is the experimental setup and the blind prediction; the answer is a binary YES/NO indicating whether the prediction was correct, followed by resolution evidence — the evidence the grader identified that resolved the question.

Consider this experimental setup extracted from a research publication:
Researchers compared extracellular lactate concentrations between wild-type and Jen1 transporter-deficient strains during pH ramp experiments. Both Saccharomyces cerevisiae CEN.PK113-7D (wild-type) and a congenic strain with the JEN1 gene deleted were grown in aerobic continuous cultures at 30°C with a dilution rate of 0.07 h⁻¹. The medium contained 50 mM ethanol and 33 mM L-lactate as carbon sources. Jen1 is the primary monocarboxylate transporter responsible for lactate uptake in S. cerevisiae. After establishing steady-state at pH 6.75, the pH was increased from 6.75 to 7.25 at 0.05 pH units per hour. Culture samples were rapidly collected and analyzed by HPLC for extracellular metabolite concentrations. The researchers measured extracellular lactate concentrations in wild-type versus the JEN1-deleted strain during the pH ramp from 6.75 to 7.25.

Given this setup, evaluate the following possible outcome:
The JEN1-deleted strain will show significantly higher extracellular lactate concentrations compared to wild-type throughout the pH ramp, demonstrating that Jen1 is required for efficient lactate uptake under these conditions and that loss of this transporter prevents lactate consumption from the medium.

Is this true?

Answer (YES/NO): YES